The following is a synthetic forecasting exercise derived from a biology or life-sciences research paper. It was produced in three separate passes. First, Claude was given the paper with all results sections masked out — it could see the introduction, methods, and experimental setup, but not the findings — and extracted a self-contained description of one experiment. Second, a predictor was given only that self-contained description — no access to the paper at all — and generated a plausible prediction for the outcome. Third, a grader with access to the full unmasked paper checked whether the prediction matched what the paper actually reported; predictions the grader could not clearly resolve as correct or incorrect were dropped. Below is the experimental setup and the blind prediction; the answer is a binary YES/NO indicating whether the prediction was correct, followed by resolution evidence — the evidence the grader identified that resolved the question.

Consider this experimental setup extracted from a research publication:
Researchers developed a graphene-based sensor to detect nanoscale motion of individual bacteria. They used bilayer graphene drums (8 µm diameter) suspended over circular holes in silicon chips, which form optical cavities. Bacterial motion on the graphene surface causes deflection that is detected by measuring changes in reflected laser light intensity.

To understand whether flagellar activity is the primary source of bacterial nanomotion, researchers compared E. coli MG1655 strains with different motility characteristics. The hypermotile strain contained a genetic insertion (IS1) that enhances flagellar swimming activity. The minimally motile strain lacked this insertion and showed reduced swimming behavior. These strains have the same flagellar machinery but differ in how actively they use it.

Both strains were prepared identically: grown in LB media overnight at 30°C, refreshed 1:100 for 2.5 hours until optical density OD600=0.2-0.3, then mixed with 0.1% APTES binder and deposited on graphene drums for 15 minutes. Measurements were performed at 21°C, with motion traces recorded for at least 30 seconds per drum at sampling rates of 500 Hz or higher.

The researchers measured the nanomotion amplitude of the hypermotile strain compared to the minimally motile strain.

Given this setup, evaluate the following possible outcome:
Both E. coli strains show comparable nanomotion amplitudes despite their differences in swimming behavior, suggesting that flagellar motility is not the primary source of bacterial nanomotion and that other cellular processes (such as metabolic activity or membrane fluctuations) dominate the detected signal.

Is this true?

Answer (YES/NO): NO